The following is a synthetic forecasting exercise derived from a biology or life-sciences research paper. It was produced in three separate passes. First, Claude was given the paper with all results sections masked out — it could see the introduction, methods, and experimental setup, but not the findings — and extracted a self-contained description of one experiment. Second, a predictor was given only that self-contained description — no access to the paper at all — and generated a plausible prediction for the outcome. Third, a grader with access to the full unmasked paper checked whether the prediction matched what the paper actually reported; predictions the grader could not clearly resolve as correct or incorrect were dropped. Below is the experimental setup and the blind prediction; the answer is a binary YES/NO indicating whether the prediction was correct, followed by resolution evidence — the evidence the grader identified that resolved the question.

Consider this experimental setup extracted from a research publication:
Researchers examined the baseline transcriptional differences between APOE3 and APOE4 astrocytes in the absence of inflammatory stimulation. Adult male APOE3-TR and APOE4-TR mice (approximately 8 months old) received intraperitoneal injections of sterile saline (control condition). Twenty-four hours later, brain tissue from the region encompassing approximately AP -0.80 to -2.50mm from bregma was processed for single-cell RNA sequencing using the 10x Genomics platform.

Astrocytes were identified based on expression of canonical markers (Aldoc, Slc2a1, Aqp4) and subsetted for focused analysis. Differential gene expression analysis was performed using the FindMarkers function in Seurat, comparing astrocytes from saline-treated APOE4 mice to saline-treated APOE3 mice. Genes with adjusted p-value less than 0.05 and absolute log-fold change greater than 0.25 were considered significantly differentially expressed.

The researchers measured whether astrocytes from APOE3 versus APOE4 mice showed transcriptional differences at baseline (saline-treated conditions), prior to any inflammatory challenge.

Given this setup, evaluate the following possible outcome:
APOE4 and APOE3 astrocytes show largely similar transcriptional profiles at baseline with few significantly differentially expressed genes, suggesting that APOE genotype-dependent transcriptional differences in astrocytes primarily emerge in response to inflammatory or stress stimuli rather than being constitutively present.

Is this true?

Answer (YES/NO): YES